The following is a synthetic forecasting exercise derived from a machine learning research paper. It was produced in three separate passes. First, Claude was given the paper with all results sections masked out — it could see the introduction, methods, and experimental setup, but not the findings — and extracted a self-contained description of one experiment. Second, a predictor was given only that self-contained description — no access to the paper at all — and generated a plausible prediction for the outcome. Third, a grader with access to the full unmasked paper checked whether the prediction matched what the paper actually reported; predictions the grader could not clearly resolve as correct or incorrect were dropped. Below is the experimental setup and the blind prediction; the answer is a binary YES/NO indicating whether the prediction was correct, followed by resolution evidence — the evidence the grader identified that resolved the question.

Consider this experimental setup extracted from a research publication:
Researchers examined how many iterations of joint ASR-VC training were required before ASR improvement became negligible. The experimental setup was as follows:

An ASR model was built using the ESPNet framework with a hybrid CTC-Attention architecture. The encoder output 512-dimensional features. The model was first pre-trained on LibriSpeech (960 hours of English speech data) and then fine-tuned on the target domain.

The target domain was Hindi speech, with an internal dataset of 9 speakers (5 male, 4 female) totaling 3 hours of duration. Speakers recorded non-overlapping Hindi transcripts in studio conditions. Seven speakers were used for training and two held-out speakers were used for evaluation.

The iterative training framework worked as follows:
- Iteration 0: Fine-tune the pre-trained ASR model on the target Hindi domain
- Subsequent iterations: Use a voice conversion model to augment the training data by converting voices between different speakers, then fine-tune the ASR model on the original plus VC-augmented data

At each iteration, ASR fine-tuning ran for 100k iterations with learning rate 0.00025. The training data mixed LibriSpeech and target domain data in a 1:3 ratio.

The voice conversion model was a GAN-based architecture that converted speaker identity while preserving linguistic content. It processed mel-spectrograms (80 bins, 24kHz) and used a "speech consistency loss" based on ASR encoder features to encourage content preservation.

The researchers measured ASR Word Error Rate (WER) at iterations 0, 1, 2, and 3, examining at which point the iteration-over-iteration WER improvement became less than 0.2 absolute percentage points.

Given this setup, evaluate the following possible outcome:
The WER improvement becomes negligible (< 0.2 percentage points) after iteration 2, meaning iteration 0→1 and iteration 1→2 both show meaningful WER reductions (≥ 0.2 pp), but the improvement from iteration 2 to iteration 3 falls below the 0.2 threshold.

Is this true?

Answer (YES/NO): YES